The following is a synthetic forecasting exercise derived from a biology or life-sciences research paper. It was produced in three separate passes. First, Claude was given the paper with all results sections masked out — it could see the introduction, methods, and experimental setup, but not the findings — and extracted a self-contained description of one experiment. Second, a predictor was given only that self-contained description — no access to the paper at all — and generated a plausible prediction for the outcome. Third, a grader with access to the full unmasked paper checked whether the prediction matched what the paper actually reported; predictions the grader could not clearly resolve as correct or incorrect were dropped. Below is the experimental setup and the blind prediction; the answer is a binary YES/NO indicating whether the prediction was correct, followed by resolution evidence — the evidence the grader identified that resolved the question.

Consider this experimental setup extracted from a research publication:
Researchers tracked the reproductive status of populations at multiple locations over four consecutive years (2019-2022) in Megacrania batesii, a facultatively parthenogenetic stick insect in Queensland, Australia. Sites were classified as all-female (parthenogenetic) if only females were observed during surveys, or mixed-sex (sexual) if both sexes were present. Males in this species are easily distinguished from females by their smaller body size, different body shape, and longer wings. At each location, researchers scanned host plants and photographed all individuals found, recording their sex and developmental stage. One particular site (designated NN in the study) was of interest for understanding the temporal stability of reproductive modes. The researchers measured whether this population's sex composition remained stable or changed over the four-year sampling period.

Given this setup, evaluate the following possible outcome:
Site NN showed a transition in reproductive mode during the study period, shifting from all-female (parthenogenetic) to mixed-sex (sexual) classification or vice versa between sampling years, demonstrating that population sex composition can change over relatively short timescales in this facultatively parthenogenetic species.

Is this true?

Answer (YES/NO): YES